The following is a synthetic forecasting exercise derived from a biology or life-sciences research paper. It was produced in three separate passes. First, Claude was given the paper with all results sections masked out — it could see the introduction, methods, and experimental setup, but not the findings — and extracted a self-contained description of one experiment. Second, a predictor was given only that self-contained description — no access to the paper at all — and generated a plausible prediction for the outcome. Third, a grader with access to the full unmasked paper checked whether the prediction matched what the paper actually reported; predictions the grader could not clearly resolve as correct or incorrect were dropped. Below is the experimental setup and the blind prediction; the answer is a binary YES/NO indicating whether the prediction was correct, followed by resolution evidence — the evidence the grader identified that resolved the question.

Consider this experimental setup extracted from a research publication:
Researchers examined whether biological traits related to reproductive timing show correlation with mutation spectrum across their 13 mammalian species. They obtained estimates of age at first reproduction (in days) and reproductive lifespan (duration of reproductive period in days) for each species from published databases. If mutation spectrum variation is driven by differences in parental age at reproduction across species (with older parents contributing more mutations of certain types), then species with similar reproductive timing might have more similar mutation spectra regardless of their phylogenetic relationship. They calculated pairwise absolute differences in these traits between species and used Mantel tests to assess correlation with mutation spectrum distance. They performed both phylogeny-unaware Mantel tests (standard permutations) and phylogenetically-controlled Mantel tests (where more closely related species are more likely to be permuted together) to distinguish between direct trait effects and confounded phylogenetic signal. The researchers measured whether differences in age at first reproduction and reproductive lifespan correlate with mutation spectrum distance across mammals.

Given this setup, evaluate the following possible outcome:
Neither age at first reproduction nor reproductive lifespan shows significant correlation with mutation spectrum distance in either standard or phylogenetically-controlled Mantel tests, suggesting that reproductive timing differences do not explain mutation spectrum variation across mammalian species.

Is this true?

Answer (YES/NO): NO